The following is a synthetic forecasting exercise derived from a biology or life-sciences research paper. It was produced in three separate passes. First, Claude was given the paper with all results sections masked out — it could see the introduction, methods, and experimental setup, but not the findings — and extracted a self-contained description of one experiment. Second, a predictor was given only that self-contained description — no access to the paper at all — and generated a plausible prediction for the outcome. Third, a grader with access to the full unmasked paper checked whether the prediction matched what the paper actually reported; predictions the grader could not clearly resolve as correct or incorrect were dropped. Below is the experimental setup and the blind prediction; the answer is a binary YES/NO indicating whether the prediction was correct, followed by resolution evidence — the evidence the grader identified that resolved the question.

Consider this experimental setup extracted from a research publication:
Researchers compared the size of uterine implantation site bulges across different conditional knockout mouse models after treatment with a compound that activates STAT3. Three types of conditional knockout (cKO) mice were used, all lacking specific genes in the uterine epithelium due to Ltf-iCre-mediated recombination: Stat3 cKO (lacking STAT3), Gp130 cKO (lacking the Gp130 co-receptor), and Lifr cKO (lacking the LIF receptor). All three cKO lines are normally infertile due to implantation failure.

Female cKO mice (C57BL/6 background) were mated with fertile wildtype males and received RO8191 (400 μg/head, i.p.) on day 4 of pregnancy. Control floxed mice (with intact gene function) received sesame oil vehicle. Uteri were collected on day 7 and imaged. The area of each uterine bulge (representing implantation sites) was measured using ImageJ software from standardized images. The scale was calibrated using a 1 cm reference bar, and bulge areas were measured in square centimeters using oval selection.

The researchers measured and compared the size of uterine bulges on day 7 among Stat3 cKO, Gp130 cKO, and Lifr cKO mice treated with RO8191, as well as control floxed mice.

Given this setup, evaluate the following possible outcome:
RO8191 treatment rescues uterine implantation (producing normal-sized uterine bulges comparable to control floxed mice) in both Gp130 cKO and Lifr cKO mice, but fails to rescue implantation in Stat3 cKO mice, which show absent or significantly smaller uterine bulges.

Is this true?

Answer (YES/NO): NO